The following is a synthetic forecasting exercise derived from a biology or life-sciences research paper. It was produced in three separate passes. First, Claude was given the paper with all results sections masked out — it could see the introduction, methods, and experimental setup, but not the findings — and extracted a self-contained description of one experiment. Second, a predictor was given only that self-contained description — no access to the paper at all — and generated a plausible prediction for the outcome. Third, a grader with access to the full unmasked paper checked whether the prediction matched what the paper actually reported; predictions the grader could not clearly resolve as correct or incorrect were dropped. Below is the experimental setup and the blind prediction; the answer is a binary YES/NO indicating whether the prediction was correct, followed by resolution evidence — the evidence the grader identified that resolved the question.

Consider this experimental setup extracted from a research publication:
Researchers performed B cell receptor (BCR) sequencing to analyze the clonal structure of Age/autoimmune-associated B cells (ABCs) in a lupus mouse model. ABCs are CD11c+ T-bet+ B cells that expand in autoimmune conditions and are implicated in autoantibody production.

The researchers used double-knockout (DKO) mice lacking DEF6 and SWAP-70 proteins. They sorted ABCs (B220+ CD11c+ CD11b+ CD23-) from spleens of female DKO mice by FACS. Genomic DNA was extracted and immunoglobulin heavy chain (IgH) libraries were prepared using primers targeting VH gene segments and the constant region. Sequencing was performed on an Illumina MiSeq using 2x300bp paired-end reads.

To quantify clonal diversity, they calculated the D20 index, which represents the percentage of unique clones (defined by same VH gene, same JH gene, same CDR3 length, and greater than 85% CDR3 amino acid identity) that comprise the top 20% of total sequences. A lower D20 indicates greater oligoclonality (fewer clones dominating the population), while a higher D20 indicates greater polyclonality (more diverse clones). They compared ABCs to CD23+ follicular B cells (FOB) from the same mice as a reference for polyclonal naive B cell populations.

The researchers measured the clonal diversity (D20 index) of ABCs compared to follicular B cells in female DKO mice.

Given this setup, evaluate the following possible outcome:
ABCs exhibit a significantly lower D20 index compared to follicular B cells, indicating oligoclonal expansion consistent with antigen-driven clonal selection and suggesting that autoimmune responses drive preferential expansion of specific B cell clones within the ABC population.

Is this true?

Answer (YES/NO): NO